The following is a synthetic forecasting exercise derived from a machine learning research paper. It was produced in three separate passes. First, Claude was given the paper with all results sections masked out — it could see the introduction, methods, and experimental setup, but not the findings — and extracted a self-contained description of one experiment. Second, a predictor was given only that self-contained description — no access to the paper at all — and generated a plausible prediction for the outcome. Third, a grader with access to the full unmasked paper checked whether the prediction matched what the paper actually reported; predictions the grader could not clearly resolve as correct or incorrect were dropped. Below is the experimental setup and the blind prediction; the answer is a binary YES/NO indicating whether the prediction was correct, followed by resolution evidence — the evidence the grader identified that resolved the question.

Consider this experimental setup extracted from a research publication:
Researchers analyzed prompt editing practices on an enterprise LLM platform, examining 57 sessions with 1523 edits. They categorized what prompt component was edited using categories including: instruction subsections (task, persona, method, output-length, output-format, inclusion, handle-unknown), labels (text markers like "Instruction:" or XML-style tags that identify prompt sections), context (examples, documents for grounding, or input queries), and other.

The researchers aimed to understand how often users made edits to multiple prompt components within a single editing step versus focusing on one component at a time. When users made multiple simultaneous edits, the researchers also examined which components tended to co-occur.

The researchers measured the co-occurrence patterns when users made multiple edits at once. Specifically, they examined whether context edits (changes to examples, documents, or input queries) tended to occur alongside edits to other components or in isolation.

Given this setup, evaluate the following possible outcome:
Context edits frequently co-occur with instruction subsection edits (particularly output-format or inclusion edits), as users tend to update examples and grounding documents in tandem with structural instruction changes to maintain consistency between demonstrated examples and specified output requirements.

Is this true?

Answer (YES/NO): NO